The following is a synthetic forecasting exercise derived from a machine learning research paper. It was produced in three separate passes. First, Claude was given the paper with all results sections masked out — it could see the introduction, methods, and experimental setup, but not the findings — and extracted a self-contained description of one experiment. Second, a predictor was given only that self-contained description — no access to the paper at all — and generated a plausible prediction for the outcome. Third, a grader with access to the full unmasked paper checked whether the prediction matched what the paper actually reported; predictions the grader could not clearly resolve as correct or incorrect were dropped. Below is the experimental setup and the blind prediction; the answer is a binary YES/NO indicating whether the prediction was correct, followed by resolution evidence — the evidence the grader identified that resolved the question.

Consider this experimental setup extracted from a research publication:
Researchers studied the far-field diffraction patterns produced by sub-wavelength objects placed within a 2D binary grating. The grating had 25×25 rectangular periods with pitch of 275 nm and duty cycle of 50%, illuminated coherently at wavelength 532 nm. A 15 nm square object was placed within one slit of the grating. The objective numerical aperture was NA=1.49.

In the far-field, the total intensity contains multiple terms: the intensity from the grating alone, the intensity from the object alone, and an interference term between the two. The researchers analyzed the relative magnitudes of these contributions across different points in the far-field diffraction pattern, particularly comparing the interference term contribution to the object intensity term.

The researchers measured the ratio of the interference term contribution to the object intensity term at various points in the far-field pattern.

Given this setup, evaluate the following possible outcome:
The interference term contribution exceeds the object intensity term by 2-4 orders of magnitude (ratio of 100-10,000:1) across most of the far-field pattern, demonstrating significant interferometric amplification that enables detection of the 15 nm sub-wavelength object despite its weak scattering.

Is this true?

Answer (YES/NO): NO